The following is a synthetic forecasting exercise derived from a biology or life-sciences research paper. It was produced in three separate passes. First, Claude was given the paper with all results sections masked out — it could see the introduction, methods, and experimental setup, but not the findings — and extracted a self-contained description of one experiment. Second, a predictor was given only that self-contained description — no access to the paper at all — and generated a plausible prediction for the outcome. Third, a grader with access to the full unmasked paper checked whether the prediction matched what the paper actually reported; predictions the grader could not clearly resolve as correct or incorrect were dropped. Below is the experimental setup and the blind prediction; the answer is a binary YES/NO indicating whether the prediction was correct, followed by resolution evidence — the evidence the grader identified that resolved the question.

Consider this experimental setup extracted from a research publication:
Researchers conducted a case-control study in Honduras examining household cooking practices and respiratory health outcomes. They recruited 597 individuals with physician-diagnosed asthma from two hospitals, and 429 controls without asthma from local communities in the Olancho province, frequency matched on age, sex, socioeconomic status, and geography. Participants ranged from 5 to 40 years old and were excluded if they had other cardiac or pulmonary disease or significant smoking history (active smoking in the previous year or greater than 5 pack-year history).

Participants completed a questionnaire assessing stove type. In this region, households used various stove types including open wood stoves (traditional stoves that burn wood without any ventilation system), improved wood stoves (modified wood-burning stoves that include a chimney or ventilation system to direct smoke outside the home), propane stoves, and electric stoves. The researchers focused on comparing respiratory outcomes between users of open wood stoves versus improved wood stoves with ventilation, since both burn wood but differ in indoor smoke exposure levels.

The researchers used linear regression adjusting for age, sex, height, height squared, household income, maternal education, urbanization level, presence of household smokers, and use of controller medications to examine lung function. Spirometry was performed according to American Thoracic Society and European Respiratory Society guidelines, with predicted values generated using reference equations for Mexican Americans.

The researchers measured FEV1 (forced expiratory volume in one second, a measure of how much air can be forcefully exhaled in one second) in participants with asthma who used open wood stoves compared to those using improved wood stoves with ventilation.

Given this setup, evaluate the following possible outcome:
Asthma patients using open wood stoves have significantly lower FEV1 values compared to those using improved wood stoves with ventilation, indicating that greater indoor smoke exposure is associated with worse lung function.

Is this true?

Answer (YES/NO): NO